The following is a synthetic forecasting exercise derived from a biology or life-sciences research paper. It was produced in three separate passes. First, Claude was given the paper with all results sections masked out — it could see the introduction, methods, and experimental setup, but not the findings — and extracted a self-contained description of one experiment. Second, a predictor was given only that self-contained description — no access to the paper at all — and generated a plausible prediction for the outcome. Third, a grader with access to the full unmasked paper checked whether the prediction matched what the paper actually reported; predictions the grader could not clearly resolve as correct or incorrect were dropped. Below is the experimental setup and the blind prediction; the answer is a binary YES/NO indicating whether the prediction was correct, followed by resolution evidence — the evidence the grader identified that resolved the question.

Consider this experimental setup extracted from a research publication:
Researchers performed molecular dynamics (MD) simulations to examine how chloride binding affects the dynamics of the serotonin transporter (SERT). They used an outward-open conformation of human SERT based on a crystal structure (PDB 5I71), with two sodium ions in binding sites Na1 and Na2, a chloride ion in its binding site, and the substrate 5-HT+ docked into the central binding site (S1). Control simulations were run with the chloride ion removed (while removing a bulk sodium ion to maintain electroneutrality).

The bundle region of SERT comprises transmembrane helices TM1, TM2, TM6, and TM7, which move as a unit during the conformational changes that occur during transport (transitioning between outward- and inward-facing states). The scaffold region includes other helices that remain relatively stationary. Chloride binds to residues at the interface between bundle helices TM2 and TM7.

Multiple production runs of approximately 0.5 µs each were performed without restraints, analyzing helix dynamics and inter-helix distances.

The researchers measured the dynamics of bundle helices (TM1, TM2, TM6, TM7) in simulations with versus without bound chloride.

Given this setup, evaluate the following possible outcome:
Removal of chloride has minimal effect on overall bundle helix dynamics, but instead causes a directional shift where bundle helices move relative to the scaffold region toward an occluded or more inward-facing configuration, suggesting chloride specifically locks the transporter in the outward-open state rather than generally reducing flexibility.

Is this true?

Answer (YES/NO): NO